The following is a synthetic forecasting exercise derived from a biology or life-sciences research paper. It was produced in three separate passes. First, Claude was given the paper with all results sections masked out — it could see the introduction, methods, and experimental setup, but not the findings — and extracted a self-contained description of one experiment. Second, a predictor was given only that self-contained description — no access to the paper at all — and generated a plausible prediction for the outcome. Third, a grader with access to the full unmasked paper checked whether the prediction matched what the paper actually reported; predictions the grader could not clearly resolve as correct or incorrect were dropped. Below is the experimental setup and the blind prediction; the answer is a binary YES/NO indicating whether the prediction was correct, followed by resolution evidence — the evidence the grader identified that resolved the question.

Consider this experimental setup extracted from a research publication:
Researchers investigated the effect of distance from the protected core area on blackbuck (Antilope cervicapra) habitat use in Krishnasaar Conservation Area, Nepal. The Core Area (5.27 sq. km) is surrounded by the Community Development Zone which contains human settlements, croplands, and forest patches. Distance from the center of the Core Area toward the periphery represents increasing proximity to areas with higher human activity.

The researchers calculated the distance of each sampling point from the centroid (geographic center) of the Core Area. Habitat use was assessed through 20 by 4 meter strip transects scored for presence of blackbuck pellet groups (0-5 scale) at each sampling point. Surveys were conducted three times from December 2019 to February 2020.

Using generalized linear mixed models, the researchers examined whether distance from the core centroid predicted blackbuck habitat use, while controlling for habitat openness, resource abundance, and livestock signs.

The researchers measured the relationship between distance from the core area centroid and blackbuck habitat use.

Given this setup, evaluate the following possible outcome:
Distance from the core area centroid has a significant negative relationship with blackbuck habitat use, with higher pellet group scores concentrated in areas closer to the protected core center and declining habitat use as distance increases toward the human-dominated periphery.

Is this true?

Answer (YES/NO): NO